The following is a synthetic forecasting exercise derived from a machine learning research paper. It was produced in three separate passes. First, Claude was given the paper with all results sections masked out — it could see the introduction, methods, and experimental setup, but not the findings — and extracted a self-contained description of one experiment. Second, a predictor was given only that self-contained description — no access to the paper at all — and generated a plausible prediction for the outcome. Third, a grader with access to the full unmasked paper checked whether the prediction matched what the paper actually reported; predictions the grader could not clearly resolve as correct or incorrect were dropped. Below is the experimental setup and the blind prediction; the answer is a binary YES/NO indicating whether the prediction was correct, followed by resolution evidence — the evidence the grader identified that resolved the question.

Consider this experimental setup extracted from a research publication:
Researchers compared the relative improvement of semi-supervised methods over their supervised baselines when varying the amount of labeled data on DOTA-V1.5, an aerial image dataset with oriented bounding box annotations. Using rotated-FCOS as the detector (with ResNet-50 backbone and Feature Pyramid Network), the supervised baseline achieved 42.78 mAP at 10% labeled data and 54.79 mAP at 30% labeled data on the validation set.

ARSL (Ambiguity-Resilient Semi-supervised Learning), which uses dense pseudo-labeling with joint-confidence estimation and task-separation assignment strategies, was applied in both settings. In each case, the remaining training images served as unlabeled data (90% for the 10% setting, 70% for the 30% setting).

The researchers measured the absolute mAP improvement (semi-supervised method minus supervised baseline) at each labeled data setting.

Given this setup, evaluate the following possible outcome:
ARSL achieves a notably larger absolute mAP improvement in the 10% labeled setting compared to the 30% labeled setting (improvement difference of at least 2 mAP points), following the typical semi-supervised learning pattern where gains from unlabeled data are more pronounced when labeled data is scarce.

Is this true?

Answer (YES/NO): NO